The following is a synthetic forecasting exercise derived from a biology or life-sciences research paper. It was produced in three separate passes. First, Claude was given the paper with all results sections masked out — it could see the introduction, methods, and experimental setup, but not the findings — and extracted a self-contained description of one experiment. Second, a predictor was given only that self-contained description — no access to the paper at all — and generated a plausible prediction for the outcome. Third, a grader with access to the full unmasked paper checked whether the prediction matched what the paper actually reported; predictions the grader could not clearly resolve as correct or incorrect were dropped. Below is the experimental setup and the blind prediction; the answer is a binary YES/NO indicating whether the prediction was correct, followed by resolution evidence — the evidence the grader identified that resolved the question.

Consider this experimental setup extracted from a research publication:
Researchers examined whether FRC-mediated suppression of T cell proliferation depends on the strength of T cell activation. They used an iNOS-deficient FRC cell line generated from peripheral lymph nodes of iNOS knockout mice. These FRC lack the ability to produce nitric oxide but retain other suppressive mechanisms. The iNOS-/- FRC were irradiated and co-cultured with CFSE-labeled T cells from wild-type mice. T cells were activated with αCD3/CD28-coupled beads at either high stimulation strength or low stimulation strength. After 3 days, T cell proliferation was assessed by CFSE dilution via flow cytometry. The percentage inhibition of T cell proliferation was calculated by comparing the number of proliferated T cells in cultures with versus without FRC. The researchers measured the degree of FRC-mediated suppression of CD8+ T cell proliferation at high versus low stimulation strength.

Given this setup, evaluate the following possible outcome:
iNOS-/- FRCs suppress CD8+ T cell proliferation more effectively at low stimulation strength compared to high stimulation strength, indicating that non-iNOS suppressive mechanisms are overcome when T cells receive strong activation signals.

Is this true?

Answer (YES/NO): YES